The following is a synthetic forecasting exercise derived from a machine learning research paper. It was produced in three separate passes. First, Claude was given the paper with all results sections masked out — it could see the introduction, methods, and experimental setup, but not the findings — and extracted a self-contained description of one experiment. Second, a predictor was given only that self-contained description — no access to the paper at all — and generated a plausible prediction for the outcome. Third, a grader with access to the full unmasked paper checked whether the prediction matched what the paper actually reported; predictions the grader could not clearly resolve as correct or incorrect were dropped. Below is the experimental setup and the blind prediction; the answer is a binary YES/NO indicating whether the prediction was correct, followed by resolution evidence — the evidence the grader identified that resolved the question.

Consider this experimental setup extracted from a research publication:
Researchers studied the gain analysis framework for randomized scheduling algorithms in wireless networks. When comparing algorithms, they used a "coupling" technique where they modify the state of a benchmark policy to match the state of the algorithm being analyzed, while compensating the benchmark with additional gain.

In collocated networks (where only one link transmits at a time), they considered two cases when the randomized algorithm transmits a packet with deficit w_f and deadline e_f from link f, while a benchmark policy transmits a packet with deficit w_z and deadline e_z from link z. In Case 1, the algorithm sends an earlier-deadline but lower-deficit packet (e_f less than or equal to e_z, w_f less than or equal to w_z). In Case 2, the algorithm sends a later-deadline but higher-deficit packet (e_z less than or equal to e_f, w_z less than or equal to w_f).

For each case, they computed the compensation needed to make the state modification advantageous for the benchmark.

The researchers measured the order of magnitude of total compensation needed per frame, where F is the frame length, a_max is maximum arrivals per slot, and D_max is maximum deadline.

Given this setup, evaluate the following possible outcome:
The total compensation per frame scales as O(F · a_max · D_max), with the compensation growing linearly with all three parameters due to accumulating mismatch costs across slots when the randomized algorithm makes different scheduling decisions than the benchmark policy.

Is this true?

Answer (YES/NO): NO